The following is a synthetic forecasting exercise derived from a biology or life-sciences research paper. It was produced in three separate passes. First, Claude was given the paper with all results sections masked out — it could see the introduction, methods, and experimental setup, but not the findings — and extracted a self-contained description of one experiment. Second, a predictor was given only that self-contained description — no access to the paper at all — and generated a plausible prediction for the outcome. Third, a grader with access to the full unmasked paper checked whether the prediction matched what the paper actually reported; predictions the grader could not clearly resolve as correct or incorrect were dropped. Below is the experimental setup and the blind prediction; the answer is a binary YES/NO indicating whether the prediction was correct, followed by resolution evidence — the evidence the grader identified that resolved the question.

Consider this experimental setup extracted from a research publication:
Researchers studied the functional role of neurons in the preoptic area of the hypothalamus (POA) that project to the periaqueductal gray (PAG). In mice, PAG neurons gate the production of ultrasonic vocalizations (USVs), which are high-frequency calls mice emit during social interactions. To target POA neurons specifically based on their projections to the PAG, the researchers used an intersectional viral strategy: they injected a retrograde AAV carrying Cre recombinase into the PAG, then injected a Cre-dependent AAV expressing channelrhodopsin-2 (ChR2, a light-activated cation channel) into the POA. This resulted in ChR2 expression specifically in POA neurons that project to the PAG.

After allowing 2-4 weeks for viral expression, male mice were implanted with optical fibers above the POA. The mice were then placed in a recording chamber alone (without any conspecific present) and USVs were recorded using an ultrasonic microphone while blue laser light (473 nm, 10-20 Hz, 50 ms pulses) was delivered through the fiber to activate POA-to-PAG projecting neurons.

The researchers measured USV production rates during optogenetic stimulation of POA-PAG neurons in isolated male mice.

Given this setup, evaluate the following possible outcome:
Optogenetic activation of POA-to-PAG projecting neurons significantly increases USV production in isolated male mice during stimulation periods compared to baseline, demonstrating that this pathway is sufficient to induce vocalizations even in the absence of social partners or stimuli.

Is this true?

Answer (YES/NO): YES